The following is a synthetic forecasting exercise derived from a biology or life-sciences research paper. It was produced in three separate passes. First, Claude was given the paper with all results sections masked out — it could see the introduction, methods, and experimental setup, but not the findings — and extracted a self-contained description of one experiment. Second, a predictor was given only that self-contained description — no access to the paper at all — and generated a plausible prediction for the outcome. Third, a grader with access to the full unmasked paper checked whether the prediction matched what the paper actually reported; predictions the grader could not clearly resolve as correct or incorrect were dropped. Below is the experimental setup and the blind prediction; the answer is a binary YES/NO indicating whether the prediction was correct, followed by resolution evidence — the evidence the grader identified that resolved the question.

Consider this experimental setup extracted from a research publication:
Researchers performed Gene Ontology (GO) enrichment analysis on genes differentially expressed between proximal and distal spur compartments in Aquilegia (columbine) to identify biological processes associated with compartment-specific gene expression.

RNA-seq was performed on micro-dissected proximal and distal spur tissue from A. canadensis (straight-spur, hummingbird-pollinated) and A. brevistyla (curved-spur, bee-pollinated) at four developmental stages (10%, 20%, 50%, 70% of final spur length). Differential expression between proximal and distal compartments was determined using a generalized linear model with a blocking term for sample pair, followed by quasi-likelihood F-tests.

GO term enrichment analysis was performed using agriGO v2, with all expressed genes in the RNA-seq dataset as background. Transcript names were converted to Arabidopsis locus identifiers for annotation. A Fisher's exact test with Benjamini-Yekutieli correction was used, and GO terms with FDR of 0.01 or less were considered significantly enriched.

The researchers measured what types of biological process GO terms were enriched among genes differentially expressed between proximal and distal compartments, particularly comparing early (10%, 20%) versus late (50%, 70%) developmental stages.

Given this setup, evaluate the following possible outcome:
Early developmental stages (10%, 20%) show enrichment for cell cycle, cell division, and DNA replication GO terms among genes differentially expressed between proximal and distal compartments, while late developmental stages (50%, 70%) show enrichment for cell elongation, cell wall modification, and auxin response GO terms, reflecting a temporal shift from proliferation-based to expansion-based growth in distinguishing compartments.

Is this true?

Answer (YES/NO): NO